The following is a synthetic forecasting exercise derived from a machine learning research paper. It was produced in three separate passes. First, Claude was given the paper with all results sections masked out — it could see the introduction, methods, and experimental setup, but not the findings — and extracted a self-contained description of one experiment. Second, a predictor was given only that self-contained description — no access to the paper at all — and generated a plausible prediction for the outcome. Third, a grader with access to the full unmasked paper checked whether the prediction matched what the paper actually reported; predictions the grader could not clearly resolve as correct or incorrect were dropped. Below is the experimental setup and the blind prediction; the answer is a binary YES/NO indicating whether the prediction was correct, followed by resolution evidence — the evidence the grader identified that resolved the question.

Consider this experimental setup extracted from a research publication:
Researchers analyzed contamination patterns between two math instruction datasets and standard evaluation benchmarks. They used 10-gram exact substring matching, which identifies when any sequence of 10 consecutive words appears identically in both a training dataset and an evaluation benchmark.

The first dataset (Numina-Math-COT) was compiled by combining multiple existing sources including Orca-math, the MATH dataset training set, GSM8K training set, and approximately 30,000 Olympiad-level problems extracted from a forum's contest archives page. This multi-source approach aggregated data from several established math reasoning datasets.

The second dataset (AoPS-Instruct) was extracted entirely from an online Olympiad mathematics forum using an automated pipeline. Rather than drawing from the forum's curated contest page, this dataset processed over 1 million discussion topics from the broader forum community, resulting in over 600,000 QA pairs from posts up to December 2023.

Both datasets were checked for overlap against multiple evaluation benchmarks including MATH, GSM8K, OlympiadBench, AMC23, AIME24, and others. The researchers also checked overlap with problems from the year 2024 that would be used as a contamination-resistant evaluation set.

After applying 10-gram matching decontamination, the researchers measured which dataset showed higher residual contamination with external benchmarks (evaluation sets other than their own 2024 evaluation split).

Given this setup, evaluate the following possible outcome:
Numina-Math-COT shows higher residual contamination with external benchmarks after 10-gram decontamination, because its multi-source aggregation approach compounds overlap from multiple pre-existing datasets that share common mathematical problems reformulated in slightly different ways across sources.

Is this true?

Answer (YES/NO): YES